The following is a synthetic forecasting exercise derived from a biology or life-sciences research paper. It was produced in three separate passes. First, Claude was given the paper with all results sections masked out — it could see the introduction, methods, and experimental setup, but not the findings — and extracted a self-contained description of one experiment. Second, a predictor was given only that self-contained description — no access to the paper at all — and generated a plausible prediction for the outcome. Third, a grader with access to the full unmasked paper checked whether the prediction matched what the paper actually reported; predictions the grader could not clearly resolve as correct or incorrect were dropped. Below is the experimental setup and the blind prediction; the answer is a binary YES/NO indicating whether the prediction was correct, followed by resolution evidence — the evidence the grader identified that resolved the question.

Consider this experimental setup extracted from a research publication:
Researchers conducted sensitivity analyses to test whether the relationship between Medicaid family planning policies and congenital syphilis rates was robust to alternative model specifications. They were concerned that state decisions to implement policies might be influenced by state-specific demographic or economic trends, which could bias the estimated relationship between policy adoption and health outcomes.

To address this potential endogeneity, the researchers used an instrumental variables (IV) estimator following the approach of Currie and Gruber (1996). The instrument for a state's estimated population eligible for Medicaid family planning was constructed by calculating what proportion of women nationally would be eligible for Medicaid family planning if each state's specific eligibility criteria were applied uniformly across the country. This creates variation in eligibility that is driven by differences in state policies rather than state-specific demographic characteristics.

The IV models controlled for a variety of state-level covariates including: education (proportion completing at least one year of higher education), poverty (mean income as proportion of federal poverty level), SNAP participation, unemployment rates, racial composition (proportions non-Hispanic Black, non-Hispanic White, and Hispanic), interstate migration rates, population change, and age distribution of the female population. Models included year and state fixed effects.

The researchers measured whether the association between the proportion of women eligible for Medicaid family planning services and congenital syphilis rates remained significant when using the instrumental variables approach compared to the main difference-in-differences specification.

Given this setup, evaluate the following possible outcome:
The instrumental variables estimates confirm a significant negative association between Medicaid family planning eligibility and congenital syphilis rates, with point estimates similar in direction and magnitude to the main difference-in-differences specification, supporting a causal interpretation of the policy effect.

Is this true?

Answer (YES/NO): NO